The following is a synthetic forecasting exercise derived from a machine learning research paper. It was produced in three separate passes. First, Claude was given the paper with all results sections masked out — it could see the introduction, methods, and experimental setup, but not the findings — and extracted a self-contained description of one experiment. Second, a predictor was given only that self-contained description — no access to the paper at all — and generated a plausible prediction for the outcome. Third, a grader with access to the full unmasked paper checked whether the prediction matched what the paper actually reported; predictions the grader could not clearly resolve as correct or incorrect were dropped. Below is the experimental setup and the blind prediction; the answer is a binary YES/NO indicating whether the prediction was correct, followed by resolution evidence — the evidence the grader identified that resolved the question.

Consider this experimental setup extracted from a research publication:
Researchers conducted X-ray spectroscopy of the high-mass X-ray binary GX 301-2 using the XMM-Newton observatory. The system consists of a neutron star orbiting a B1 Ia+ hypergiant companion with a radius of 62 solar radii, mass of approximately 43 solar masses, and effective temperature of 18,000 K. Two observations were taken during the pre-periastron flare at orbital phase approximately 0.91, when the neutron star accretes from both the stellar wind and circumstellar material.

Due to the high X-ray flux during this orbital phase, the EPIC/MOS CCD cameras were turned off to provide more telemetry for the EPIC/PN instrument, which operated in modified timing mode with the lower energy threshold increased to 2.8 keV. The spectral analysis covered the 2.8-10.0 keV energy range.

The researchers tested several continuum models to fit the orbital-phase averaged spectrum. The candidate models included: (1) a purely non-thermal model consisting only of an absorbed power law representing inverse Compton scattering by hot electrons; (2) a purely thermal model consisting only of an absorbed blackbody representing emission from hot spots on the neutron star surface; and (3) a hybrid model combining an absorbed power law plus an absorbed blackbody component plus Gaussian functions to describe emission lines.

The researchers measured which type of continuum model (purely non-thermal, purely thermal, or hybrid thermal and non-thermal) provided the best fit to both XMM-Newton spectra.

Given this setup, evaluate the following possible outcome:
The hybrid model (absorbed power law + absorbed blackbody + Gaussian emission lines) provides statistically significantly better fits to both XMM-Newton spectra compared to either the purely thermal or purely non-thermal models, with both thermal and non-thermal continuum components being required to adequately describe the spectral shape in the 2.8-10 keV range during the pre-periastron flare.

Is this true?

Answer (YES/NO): YES